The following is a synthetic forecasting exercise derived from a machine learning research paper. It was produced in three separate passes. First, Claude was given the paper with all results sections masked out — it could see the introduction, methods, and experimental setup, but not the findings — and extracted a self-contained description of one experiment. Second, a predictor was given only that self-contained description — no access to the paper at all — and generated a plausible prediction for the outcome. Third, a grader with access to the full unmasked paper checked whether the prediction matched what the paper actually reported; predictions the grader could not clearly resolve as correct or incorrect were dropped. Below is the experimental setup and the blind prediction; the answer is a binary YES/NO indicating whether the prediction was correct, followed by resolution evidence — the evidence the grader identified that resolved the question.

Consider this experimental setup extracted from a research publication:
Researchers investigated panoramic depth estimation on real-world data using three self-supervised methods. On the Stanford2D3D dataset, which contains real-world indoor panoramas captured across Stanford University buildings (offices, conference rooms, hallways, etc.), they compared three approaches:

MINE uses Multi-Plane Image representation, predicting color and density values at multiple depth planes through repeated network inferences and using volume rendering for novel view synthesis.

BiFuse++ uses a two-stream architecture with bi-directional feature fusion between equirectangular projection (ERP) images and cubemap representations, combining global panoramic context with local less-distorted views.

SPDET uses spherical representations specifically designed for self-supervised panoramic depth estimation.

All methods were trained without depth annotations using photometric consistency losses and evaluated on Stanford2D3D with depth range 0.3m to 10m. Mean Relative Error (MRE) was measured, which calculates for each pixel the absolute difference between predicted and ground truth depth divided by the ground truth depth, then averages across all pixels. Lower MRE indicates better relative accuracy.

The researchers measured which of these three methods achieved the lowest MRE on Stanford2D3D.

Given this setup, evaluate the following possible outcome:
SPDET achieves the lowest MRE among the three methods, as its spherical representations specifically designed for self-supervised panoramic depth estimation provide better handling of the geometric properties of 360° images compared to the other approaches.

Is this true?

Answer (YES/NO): YES